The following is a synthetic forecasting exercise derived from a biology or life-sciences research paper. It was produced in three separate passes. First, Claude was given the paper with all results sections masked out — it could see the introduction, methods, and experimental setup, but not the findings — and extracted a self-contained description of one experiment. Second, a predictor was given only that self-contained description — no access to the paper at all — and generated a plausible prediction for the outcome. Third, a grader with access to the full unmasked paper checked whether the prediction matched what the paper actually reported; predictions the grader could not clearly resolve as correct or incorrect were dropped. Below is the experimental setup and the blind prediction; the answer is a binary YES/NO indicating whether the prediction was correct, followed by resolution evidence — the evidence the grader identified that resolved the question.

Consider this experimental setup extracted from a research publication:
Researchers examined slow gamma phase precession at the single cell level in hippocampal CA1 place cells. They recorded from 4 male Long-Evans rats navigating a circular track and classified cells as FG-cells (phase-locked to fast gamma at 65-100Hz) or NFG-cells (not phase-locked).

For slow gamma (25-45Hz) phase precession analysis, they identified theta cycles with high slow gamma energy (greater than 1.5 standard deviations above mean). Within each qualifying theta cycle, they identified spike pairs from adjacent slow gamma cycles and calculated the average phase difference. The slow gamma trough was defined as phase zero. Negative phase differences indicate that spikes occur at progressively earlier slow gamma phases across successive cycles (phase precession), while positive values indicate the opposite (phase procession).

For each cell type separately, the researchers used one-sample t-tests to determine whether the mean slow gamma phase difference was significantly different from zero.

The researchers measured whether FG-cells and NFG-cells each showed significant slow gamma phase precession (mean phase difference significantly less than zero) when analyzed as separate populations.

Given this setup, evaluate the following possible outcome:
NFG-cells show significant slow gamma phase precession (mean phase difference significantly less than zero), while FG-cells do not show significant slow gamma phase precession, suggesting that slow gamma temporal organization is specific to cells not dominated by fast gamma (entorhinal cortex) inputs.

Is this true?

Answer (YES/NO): NO